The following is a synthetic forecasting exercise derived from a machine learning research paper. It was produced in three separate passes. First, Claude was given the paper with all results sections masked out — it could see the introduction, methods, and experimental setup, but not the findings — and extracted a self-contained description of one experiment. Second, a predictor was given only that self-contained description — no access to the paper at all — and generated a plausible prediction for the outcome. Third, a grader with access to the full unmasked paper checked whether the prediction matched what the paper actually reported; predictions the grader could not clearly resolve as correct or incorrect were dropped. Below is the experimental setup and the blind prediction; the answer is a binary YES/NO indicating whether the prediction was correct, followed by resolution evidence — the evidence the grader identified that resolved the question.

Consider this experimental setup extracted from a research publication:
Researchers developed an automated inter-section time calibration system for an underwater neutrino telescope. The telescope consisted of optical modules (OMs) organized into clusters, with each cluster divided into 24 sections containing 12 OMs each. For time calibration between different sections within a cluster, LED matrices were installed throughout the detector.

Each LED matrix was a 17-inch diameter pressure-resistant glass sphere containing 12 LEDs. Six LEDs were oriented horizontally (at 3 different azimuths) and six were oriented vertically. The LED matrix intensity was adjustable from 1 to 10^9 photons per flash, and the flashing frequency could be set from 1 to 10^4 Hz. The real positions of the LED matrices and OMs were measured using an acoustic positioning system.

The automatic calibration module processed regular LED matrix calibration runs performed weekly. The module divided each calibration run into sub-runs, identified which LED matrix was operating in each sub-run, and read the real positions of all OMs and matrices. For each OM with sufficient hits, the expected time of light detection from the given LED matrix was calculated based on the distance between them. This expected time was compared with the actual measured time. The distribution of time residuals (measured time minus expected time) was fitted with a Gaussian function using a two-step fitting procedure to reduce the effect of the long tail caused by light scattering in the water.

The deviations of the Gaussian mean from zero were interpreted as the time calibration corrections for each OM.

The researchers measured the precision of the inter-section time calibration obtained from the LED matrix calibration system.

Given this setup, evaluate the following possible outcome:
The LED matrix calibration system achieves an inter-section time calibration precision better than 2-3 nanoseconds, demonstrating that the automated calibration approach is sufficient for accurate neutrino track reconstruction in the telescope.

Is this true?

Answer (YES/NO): YES